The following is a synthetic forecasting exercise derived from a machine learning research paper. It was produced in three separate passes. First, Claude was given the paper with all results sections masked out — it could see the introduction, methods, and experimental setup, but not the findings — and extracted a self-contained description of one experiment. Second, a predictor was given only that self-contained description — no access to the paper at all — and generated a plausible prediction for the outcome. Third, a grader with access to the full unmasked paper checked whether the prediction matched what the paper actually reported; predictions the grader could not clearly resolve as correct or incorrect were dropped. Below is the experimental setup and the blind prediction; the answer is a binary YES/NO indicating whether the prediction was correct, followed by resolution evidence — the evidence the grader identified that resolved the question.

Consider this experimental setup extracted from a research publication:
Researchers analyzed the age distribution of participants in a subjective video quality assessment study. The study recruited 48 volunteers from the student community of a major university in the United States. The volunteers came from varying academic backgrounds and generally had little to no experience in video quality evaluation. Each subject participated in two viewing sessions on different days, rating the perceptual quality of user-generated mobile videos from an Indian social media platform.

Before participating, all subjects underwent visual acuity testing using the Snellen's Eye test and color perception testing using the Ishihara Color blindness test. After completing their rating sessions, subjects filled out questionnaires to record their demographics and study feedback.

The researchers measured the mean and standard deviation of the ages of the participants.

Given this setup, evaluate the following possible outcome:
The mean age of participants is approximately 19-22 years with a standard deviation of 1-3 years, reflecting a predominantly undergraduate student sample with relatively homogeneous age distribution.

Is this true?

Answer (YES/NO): NO